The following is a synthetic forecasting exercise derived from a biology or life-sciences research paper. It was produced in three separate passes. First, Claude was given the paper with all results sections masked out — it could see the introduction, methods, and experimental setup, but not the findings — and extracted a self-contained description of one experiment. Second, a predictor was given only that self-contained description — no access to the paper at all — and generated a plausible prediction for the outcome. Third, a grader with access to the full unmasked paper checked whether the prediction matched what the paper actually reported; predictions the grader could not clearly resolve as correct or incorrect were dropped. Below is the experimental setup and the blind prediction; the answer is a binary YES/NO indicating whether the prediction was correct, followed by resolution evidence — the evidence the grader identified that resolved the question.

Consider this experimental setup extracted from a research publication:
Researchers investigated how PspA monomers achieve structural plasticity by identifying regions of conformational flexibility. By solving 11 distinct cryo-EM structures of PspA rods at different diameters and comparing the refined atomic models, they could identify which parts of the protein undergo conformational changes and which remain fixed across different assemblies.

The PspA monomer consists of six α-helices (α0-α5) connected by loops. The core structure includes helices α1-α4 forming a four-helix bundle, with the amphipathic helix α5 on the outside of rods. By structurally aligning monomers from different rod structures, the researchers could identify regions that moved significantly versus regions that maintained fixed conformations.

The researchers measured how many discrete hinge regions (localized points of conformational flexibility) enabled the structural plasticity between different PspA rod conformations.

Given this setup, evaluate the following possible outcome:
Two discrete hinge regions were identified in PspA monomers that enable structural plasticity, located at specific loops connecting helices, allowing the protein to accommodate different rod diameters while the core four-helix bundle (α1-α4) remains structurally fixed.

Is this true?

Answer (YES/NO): NO